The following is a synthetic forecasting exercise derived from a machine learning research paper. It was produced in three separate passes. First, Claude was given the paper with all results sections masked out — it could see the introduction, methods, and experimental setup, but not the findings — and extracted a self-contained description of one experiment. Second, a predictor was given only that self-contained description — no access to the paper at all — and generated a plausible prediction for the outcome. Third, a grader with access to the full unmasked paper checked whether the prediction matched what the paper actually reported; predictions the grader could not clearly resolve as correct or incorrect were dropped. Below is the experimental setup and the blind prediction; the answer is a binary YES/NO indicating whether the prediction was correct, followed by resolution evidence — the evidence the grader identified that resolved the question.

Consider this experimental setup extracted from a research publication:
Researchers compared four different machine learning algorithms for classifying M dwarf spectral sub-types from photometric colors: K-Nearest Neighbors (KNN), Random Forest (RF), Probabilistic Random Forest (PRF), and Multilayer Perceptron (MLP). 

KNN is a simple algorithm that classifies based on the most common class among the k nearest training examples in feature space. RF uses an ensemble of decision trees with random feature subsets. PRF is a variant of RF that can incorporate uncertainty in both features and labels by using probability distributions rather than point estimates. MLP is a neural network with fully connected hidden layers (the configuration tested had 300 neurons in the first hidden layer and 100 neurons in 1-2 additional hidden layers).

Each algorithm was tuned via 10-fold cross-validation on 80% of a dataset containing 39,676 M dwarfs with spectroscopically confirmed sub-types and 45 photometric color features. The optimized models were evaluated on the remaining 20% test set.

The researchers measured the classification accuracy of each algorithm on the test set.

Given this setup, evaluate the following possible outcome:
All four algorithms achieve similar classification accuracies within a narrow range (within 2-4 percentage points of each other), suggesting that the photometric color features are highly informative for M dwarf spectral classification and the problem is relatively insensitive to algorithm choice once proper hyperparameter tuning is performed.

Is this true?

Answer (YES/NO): YES